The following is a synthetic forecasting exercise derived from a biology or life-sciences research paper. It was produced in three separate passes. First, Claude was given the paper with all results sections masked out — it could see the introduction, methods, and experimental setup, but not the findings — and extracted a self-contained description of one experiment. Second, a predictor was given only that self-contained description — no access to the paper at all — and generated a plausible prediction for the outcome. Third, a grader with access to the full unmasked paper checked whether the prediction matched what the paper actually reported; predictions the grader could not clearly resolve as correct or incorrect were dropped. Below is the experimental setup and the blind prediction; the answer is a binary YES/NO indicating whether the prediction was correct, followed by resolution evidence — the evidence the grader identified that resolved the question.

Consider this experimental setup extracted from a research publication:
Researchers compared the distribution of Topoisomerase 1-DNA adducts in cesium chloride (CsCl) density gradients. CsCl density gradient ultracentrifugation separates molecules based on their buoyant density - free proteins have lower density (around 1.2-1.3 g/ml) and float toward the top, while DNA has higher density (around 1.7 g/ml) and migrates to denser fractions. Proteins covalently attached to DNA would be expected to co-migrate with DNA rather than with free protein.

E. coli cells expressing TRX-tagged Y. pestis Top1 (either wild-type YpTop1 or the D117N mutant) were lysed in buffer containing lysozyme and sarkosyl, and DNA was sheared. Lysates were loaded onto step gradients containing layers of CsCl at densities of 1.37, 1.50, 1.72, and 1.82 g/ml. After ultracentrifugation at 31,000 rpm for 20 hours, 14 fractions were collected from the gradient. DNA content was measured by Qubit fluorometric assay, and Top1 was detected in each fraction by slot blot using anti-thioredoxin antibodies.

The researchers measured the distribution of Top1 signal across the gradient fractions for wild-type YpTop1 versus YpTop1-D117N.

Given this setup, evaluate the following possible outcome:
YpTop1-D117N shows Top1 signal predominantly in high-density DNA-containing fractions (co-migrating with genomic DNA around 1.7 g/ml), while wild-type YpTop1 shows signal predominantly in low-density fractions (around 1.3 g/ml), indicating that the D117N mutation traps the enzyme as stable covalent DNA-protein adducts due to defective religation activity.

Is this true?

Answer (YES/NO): NO